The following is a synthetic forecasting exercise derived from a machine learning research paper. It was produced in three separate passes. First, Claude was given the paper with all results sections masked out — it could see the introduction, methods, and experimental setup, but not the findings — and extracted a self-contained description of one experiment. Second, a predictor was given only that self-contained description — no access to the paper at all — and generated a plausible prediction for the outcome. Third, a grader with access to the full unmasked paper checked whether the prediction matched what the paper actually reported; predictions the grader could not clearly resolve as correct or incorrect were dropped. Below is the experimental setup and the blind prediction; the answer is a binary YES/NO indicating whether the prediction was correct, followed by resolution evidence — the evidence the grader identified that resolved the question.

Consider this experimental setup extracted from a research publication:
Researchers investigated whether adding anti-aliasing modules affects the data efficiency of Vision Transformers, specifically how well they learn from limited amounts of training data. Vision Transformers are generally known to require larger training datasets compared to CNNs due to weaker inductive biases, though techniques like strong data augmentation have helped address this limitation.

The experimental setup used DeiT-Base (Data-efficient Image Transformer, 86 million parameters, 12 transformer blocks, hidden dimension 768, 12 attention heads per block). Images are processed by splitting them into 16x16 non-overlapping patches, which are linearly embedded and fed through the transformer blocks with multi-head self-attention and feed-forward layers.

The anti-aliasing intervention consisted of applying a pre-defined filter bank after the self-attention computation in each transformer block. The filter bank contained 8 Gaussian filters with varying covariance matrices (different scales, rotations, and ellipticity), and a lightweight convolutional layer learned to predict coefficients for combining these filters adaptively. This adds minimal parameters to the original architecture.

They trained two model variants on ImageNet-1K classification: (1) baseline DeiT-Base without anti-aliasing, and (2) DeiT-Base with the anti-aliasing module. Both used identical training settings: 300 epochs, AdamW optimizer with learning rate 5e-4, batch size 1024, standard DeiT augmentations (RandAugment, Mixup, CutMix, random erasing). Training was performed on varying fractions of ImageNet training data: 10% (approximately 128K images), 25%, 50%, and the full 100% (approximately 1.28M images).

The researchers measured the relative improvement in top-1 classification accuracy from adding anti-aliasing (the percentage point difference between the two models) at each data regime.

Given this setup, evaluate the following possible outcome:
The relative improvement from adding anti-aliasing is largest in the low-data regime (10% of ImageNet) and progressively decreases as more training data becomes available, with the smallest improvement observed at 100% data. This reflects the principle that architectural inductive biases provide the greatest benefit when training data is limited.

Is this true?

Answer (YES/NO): YES